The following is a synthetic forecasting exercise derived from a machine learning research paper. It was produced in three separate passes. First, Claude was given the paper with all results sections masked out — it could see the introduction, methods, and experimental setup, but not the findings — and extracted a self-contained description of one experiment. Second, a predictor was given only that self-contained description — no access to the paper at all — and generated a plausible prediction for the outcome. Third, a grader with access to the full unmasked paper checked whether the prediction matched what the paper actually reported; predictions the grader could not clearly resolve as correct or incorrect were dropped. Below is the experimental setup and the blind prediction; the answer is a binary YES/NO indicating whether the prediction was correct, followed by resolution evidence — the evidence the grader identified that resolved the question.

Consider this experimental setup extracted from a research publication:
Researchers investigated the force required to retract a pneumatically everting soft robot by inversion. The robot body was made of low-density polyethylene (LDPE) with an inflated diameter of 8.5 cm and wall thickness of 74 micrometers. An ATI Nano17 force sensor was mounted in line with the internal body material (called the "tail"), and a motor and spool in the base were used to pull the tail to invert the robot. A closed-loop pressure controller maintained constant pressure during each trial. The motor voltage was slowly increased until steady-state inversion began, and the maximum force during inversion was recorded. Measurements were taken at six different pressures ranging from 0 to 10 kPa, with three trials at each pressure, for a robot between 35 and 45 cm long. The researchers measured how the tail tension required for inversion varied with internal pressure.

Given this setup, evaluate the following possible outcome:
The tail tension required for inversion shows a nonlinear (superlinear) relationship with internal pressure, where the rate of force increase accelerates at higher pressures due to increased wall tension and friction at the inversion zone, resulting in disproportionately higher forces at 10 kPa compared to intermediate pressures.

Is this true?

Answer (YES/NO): NO